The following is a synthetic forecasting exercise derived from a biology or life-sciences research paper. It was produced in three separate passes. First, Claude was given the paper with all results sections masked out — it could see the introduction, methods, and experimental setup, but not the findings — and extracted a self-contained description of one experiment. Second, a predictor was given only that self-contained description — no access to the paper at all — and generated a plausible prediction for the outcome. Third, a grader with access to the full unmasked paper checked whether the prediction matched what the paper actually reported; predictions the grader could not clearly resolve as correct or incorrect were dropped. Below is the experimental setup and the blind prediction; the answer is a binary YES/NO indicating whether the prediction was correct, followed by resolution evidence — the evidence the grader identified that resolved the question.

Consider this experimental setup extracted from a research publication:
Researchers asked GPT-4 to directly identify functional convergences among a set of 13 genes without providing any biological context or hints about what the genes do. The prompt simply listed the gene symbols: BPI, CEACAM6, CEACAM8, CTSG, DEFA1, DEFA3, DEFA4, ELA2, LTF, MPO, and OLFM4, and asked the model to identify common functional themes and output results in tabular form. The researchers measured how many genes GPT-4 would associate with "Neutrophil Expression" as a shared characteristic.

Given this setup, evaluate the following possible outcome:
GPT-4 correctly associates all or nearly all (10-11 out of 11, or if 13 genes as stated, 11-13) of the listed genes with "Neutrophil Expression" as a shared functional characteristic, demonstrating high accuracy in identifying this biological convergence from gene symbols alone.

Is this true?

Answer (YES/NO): NO